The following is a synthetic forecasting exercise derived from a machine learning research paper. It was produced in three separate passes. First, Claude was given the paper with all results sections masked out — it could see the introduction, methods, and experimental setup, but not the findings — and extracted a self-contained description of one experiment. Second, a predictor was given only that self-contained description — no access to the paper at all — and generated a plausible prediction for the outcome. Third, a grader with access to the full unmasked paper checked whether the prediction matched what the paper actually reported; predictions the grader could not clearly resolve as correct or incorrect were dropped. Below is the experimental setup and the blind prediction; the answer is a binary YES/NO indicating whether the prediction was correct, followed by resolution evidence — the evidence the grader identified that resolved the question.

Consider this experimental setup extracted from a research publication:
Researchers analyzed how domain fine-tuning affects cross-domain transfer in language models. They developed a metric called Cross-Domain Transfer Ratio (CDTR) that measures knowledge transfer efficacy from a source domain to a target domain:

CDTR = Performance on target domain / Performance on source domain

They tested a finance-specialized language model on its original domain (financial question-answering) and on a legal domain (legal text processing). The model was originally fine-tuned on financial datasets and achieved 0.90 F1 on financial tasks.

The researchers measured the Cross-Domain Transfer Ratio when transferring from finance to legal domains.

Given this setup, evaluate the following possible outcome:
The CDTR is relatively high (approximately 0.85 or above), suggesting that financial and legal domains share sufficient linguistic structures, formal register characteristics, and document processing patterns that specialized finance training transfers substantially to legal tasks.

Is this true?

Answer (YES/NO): NO